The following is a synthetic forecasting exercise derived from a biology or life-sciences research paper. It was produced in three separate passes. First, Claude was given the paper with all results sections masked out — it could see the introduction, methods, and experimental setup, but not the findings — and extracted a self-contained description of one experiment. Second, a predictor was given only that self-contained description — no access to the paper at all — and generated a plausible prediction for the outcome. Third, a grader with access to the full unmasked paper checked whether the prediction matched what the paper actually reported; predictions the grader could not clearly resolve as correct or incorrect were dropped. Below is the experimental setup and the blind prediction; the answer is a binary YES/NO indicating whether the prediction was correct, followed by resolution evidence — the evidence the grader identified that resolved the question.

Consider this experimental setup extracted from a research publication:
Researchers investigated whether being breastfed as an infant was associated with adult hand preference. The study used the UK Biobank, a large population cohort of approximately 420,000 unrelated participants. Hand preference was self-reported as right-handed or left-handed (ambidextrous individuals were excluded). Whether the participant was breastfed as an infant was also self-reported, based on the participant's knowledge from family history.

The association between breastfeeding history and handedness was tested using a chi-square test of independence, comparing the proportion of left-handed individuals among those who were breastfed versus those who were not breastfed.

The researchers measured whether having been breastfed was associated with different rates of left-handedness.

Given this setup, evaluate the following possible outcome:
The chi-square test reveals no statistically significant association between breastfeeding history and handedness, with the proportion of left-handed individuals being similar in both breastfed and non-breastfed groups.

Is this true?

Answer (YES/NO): NO